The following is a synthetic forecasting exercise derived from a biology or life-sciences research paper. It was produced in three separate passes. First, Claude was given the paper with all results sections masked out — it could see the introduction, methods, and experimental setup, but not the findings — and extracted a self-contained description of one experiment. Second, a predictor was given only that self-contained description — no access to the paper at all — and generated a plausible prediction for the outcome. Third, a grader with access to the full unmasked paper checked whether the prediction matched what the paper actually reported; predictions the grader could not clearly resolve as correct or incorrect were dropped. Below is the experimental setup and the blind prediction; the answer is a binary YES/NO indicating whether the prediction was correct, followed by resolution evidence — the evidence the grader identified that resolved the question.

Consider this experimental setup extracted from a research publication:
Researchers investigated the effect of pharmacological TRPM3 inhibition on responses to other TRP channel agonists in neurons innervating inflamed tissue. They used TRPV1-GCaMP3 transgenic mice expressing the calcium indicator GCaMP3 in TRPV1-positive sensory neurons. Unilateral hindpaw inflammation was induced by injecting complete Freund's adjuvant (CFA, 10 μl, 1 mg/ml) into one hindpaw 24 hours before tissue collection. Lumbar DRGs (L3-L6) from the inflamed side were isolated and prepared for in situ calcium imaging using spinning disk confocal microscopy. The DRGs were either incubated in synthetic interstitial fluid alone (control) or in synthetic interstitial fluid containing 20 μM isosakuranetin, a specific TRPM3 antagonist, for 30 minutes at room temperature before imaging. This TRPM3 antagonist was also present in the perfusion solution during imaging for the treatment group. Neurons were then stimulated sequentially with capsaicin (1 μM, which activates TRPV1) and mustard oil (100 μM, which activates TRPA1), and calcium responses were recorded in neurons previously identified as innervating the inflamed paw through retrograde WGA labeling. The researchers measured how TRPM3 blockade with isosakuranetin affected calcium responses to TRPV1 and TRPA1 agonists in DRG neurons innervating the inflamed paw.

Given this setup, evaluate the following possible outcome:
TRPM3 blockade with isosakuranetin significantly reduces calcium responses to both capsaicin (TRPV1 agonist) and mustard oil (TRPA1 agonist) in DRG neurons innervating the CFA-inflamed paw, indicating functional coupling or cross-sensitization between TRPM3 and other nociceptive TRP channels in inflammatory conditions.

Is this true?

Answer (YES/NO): YES